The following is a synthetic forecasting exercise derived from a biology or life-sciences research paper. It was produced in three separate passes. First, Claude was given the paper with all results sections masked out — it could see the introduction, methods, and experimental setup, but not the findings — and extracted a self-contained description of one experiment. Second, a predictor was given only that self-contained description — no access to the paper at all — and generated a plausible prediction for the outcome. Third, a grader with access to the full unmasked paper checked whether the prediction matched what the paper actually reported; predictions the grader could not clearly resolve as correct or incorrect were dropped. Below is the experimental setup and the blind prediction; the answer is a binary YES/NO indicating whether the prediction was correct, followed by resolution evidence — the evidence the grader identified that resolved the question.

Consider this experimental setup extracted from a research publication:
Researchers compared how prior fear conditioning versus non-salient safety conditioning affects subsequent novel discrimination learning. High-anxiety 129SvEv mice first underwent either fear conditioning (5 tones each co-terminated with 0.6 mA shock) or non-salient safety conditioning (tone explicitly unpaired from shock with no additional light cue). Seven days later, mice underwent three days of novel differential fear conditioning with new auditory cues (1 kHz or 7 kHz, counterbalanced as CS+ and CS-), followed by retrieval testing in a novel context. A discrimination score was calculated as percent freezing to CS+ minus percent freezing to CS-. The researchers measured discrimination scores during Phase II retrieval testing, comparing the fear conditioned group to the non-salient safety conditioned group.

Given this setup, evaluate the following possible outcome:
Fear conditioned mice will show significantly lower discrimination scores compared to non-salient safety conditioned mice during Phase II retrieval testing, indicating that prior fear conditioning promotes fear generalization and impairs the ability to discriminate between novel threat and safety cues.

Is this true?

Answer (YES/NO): NO